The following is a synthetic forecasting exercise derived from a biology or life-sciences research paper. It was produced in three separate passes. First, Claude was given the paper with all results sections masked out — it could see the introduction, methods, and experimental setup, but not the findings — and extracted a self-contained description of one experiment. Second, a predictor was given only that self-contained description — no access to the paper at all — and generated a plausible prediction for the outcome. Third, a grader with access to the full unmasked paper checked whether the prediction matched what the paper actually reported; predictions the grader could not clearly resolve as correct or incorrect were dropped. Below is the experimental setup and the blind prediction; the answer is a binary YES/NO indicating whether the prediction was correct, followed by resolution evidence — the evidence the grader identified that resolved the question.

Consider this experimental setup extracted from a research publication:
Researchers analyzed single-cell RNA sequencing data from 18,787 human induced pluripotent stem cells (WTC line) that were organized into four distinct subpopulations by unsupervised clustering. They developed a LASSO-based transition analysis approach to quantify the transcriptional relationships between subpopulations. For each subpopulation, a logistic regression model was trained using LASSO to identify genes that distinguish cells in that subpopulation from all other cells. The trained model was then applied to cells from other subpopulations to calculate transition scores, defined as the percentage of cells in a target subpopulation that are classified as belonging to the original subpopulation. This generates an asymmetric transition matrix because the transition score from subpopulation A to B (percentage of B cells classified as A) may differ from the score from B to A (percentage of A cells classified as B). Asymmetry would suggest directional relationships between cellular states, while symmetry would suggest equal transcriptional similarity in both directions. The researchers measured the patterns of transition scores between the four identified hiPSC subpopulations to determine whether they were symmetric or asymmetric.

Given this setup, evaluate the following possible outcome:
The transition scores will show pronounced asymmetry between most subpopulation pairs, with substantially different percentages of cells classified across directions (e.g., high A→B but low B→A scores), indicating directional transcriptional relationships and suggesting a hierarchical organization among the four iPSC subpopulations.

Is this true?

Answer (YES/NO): YES